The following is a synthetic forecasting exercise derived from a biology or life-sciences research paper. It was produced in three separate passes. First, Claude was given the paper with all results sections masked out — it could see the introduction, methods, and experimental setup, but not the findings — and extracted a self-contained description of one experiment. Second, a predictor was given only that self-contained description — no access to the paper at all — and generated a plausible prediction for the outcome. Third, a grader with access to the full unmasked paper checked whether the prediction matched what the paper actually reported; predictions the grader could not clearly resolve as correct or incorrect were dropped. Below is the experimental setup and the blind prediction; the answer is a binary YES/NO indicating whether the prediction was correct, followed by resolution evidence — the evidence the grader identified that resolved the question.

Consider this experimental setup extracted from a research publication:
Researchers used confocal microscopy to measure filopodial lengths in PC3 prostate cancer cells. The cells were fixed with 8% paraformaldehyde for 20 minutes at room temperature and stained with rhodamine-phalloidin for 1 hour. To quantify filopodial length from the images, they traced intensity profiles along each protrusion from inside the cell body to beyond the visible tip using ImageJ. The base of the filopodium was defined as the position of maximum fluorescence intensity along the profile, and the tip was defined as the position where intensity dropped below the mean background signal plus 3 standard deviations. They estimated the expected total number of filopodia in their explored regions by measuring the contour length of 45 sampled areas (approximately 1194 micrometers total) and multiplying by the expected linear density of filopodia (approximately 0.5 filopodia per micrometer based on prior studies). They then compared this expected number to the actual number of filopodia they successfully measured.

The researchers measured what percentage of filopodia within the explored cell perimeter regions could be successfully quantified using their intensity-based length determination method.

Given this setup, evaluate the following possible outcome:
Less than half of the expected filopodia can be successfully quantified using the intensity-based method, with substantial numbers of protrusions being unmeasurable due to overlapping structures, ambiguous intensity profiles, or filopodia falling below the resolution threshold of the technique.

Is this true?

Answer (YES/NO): NO